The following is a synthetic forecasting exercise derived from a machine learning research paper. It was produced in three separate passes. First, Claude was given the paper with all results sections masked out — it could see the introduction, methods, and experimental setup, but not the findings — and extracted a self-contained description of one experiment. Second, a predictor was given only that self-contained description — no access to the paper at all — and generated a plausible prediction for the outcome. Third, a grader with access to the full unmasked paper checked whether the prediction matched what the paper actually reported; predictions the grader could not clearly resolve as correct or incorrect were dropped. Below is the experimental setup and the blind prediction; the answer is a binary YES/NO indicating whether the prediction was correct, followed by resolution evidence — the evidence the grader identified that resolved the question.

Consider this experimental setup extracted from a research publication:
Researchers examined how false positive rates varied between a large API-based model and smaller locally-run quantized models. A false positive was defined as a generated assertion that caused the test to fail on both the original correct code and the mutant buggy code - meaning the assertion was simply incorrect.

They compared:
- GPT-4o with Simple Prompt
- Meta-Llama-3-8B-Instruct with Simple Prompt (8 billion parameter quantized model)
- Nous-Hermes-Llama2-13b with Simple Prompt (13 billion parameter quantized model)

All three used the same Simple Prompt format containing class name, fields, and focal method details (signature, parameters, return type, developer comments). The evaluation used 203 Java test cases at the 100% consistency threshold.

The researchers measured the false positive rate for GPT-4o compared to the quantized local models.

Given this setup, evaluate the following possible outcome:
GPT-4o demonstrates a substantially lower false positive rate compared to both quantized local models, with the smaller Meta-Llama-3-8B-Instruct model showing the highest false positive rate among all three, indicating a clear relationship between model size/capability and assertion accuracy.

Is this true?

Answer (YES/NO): NO